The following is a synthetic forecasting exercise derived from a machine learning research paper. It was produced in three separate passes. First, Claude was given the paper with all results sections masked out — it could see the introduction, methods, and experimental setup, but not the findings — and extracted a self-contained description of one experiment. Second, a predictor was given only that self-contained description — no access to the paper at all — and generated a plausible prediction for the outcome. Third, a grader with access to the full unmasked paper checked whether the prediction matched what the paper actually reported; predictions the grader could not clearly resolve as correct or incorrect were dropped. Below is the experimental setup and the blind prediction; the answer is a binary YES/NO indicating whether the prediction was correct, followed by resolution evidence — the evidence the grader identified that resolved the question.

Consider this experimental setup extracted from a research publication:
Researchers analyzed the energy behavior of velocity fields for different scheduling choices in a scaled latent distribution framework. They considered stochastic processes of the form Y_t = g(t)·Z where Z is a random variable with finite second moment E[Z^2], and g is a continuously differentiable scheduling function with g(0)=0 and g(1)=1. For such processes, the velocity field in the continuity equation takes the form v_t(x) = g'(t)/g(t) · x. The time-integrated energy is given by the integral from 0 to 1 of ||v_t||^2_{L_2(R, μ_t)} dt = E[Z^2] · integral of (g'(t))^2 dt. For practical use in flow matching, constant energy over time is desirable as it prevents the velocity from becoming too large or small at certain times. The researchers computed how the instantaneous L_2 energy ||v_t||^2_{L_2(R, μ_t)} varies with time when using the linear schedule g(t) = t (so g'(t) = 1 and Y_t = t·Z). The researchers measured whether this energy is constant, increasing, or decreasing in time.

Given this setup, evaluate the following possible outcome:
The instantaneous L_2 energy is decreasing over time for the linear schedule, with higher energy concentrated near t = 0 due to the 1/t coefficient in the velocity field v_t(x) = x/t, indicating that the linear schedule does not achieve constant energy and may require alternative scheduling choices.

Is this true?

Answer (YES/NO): NO